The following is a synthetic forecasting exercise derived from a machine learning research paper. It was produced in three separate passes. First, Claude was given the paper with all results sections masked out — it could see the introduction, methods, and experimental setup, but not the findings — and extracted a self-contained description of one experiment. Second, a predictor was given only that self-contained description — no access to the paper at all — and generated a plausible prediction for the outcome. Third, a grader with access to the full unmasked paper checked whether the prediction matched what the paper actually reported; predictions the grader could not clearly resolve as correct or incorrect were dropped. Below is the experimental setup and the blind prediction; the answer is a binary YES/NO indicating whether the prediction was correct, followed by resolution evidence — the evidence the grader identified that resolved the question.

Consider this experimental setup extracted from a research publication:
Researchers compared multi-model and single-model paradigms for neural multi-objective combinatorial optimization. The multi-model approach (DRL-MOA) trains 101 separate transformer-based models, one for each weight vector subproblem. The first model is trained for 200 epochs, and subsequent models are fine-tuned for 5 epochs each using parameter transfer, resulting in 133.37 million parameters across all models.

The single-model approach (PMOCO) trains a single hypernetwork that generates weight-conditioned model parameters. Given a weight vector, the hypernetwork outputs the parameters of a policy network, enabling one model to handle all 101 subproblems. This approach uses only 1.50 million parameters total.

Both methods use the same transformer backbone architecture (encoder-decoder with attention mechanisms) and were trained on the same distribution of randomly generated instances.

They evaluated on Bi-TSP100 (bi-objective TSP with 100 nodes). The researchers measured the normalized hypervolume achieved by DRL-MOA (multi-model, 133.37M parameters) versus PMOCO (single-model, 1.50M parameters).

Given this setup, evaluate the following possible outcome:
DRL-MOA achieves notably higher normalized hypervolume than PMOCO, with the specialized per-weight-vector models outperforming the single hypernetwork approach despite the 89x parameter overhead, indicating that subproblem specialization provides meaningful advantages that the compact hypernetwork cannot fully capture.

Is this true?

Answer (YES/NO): NO